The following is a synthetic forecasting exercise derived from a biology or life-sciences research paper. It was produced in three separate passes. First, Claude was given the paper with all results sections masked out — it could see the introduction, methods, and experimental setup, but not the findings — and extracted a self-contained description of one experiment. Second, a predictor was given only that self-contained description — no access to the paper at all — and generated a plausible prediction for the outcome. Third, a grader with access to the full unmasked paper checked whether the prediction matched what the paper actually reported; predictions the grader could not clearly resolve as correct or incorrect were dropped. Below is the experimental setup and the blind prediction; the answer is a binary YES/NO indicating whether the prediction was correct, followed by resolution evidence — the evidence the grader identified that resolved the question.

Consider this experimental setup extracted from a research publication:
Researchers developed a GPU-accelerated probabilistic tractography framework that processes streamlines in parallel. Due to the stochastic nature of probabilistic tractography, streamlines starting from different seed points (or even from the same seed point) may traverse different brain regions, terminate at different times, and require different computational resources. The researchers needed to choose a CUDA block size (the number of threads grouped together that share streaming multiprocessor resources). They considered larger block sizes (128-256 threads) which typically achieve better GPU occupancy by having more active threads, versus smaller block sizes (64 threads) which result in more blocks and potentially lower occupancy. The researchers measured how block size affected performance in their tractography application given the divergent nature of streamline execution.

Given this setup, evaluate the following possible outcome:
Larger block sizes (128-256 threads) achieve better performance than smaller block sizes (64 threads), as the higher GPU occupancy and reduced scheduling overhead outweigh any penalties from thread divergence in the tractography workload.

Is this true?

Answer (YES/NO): NO